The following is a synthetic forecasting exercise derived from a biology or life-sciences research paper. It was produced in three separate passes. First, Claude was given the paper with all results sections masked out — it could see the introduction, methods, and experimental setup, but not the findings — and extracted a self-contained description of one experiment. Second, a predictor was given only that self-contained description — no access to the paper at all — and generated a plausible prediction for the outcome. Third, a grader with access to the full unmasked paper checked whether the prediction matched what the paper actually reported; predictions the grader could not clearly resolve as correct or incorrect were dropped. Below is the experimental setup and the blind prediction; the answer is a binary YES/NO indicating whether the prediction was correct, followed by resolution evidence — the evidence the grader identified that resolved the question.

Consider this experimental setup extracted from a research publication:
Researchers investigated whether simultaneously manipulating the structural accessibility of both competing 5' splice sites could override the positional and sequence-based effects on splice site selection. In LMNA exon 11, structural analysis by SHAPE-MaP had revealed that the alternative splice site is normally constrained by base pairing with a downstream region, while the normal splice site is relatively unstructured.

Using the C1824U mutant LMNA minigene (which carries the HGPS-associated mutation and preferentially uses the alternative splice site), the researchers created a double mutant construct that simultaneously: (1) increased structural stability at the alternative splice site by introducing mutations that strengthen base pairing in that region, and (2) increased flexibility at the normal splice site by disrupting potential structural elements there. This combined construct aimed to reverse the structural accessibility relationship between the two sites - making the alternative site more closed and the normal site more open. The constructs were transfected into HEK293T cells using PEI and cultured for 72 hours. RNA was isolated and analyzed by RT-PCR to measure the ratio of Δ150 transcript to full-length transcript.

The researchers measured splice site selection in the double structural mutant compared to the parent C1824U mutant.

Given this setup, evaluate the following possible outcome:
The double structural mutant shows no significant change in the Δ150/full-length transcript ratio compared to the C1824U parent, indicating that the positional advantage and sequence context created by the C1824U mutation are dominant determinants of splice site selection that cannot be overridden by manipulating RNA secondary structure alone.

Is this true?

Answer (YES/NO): YES